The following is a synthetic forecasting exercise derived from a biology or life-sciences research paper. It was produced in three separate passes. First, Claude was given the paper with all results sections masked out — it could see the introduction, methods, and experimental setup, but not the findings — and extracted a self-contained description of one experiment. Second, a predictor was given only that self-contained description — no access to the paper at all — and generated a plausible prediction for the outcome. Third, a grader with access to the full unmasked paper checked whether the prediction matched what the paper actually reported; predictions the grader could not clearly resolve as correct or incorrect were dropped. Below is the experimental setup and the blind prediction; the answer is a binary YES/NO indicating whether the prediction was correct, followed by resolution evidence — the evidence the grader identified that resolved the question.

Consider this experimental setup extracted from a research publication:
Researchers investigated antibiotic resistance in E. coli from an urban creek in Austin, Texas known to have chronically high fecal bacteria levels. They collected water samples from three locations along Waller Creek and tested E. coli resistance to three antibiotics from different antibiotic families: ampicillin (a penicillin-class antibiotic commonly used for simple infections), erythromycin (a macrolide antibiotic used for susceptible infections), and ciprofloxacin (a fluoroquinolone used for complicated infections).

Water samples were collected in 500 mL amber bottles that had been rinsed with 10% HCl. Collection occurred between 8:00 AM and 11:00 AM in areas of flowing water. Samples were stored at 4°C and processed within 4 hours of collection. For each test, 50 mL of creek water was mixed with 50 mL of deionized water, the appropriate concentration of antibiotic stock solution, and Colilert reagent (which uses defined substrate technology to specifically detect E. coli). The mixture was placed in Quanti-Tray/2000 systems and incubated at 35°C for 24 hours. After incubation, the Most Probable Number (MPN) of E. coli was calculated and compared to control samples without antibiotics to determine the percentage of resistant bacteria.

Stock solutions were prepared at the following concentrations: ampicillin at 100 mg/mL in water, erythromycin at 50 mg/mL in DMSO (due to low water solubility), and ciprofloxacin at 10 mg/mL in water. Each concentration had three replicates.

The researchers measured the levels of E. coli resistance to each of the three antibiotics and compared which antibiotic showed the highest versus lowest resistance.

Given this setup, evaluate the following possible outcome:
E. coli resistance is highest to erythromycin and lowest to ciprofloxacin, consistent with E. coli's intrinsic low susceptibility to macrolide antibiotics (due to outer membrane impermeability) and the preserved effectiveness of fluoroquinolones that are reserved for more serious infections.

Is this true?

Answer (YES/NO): YES